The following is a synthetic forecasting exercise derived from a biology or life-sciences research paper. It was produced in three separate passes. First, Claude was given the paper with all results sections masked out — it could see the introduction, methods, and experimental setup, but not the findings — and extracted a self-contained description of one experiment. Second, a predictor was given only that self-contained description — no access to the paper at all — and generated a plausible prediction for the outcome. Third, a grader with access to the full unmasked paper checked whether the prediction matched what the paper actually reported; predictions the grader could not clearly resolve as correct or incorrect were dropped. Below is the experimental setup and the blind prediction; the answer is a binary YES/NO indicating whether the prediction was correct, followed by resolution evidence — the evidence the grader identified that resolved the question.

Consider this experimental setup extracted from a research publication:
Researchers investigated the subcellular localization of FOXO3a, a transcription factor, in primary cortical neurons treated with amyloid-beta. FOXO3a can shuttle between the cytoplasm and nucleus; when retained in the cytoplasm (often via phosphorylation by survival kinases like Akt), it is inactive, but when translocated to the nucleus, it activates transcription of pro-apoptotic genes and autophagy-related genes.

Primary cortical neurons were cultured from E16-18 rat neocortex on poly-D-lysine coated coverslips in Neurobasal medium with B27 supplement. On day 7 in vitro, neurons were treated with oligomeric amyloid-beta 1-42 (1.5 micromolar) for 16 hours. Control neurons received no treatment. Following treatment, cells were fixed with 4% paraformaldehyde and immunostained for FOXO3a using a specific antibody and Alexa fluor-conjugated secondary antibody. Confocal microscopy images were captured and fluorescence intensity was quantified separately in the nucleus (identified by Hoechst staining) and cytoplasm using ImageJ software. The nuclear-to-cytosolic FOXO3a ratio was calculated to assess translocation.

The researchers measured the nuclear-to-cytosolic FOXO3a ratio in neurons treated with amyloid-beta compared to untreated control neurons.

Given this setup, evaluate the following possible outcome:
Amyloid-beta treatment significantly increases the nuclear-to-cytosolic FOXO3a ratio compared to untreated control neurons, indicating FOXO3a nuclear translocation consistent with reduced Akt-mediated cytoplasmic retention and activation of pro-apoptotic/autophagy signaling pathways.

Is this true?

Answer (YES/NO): YES